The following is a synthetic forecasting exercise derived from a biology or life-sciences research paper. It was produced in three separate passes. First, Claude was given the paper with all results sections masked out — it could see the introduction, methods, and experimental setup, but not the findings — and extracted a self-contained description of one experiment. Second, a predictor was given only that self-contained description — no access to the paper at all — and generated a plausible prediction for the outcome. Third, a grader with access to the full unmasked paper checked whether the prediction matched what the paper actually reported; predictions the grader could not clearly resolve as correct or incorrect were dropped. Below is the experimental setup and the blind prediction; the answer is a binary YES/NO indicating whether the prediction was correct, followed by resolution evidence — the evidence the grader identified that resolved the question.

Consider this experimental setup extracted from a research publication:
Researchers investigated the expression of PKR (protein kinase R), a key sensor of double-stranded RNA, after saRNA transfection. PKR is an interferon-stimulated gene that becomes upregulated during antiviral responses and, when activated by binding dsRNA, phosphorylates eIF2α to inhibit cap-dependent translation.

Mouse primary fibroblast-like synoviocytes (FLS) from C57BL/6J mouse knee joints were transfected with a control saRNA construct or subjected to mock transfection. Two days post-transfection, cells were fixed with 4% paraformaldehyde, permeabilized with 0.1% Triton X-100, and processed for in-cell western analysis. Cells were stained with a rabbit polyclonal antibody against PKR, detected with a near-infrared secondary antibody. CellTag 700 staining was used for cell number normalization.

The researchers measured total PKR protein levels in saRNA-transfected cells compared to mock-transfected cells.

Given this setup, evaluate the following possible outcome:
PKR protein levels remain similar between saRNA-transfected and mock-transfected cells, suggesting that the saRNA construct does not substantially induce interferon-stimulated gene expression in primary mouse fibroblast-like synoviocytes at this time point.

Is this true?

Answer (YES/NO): NO